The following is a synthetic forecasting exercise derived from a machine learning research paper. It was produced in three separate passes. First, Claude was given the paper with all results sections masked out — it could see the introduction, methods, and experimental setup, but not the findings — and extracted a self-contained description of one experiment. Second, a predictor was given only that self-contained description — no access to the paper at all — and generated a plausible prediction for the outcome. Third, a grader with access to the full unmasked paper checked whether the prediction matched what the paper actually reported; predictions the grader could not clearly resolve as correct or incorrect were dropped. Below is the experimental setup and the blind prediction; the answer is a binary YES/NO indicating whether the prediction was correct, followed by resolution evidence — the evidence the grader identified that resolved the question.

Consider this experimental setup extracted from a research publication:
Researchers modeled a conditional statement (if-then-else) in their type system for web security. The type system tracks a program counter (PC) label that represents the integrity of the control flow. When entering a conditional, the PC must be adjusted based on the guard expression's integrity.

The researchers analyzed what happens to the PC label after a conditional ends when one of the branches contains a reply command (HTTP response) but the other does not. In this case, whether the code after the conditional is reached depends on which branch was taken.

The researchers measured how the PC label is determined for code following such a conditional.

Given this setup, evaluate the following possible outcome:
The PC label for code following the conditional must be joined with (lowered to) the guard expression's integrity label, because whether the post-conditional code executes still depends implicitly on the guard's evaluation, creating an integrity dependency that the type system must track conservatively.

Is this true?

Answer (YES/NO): YES